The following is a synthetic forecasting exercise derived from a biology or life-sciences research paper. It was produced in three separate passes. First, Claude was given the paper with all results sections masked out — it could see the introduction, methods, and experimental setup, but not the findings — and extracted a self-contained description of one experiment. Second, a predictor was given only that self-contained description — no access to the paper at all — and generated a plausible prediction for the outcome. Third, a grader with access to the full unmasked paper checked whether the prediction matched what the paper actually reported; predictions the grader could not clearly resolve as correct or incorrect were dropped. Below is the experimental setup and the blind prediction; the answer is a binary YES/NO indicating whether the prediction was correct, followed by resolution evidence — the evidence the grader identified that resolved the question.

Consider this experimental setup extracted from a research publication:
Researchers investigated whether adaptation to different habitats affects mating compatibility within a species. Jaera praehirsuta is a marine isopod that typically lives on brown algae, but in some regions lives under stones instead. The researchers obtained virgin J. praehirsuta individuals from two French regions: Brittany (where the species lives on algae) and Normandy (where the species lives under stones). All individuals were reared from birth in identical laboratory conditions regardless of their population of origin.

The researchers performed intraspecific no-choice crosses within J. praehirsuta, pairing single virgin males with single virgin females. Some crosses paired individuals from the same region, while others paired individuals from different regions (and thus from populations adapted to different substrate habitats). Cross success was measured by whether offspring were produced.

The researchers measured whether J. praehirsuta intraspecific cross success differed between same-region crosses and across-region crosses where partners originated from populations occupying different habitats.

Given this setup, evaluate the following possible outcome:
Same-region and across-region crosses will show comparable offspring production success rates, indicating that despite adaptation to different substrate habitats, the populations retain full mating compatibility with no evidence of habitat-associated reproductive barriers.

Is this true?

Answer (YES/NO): YES